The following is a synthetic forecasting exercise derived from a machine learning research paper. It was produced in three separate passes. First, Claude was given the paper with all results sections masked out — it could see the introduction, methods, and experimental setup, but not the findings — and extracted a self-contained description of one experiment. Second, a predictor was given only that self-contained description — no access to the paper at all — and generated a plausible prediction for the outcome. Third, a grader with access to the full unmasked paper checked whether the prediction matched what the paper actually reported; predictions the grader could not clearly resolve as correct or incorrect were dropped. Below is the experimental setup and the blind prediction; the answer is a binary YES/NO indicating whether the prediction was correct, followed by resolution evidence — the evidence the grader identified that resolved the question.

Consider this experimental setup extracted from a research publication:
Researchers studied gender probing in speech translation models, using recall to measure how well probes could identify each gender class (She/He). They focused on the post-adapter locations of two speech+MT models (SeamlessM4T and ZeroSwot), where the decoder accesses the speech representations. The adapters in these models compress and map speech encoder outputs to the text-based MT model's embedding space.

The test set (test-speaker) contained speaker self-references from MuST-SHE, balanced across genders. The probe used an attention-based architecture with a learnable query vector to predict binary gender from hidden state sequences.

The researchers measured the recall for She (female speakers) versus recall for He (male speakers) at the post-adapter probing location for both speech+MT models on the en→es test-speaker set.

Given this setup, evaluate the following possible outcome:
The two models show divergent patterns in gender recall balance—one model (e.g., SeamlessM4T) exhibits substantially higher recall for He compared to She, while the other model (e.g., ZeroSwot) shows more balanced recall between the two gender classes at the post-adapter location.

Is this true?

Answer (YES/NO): NO